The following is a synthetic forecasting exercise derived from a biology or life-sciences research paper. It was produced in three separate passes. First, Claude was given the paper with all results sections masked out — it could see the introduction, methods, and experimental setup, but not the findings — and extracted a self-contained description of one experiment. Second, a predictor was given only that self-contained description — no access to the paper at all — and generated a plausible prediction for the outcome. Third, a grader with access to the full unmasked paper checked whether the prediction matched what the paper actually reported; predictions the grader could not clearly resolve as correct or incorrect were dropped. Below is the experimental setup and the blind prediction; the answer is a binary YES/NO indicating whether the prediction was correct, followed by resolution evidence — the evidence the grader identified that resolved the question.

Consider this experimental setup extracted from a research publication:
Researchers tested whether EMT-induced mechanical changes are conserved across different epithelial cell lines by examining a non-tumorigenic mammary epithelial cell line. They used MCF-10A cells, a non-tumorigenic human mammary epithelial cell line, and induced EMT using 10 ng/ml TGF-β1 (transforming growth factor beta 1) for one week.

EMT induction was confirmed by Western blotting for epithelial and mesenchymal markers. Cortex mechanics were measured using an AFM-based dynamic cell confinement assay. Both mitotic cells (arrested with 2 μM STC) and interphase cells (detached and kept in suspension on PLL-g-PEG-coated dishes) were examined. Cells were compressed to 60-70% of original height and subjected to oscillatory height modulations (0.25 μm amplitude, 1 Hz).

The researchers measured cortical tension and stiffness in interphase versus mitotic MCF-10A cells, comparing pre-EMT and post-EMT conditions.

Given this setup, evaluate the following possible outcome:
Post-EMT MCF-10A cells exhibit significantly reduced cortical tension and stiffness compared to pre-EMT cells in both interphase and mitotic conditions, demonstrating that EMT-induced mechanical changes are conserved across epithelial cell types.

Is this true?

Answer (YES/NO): NO